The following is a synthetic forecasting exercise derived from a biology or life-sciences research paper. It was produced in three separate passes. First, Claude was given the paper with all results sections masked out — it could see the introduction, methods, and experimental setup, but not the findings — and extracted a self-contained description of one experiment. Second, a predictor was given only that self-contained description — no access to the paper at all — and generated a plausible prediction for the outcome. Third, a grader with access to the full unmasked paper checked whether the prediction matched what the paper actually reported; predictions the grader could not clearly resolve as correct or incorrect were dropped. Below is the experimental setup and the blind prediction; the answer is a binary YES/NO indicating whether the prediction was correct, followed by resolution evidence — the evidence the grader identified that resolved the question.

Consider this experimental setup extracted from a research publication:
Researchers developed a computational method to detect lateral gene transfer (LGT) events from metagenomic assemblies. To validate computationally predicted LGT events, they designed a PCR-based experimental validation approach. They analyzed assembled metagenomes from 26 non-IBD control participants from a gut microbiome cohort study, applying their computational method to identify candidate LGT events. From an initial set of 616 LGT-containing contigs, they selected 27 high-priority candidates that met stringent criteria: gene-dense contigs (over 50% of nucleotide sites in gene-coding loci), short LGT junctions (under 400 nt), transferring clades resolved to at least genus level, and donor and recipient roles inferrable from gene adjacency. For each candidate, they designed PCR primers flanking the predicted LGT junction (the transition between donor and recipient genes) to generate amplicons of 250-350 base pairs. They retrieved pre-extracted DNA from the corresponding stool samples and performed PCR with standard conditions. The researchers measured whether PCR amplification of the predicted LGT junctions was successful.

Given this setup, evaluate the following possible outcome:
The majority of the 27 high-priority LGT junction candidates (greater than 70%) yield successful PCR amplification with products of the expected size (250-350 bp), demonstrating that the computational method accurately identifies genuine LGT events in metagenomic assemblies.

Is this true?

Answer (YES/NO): YES